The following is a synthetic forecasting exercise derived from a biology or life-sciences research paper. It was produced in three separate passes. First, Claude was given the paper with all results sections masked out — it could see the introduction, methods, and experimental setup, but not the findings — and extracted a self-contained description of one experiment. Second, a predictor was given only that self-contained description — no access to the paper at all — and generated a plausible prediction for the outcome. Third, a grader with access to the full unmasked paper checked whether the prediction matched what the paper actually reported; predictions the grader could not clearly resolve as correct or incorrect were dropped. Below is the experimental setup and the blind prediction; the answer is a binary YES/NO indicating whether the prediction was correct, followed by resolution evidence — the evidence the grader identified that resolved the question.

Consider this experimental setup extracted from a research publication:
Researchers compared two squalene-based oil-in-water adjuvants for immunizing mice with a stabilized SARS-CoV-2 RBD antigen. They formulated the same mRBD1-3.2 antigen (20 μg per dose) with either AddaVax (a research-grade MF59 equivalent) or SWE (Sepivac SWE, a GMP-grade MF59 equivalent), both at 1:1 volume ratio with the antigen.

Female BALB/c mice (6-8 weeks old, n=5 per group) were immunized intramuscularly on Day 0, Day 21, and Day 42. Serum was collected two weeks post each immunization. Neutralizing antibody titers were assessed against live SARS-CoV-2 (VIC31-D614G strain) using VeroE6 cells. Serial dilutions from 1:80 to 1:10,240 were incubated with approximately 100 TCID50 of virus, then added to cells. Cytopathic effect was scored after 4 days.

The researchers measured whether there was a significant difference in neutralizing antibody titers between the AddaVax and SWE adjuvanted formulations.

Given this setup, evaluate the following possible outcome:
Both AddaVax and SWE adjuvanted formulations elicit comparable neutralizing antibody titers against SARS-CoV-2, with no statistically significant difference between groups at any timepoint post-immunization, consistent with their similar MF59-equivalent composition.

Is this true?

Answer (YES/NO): YES